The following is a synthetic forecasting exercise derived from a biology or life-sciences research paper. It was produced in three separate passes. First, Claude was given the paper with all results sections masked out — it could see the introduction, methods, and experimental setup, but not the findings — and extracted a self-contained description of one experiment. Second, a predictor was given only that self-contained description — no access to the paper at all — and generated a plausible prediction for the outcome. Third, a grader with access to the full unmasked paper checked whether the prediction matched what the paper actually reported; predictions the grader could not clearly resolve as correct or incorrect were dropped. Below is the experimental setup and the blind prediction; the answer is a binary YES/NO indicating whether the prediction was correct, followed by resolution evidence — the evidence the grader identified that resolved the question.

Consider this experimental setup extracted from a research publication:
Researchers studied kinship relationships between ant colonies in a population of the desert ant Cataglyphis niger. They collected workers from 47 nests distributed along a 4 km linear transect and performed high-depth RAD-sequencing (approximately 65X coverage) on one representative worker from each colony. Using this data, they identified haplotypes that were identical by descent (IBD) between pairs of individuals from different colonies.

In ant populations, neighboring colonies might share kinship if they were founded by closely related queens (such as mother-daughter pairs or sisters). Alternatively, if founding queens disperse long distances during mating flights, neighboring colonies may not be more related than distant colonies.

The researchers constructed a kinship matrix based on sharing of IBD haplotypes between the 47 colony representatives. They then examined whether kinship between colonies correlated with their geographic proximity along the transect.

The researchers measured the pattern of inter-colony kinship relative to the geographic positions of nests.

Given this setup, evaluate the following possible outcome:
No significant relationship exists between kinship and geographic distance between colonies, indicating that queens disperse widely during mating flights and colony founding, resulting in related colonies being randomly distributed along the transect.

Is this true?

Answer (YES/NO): NO